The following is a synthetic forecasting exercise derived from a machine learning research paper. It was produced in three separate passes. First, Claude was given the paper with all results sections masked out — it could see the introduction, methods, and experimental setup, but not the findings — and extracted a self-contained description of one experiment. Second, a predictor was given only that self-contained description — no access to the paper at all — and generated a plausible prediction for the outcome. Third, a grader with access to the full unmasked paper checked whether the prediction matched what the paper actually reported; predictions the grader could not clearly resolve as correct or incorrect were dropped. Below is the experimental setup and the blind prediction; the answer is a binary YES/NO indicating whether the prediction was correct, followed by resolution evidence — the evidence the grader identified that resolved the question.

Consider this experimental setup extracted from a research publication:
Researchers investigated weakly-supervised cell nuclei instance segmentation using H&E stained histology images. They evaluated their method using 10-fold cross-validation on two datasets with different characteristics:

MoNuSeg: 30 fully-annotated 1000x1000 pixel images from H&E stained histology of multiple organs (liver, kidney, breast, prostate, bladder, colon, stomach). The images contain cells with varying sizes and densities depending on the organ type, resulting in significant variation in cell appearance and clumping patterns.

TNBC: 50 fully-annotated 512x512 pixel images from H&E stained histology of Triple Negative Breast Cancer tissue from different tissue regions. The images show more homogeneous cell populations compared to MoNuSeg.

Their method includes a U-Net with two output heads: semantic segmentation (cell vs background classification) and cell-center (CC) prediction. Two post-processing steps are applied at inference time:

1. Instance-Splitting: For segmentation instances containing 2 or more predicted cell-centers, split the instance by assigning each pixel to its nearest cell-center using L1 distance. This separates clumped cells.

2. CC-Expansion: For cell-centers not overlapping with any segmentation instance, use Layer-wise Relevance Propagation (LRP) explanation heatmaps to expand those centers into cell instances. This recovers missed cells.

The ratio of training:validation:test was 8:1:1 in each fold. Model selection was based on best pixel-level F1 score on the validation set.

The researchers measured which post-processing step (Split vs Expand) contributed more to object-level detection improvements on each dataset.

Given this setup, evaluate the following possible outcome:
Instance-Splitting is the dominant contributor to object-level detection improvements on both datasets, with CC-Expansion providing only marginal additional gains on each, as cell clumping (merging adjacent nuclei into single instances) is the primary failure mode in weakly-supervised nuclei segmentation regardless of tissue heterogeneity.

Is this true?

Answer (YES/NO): NO